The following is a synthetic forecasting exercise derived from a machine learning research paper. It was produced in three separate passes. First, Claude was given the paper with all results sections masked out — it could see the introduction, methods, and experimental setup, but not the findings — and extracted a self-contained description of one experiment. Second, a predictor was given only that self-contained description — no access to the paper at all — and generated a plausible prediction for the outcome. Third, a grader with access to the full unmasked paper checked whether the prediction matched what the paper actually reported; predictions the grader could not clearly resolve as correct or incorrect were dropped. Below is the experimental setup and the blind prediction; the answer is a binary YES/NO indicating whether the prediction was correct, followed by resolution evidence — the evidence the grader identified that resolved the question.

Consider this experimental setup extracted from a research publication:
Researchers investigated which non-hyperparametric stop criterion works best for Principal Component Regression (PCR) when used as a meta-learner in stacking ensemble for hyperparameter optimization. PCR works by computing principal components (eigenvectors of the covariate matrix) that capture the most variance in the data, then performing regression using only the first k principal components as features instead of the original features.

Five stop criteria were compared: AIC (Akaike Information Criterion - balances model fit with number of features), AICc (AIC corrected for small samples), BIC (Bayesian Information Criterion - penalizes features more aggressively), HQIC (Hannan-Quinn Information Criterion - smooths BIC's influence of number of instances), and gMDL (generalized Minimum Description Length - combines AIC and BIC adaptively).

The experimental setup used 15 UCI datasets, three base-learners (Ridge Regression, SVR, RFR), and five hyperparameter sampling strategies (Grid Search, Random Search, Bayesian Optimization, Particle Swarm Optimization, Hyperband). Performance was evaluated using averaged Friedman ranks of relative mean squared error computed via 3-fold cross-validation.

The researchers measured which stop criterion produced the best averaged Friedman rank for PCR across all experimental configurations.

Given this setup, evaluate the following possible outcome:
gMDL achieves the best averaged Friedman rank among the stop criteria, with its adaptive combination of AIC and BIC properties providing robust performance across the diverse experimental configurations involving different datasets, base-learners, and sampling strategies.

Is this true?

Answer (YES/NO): NO